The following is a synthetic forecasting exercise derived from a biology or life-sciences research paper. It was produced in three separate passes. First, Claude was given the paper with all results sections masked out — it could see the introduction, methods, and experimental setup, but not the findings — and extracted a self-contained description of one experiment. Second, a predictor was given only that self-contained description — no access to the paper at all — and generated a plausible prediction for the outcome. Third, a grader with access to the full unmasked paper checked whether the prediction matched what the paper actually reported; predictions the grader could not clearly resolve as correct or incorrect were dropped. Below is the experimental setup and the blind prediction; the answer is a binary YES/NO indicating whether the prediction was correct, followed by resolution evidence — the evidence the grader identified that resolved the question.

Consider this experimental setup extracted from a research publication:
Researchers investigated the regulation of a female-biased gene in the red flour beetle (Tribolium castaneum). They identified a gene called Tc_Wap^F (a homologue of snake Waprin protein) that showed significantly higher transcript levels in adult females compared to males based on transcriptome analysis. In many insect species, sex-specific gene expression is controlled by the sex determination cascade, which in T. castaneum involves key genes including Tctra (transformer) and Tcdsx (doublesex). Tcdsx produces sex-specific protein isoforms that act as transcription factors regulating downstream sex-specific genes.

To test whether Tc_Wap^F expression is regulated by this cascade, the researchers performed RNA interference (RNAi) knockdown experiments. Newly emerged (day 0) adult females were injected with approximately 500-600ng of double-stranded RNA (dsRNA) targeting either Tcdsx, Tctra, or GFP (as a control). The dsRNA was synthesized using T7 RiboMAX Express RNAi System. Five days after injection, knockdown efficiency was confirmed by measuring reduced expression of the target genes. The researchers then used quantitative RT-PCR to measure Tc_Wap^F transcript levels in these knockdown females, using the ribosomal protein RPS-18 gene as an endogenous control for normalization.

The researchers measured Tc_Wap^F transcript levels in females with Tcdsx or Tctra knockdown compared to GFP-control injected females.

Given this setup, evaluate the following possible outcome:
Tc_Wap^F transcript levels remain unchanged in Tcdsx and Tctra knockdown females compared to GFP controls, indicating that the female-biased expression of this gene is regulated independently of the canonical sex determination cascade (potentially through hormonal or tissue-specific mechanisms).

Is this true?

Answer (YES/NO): YES